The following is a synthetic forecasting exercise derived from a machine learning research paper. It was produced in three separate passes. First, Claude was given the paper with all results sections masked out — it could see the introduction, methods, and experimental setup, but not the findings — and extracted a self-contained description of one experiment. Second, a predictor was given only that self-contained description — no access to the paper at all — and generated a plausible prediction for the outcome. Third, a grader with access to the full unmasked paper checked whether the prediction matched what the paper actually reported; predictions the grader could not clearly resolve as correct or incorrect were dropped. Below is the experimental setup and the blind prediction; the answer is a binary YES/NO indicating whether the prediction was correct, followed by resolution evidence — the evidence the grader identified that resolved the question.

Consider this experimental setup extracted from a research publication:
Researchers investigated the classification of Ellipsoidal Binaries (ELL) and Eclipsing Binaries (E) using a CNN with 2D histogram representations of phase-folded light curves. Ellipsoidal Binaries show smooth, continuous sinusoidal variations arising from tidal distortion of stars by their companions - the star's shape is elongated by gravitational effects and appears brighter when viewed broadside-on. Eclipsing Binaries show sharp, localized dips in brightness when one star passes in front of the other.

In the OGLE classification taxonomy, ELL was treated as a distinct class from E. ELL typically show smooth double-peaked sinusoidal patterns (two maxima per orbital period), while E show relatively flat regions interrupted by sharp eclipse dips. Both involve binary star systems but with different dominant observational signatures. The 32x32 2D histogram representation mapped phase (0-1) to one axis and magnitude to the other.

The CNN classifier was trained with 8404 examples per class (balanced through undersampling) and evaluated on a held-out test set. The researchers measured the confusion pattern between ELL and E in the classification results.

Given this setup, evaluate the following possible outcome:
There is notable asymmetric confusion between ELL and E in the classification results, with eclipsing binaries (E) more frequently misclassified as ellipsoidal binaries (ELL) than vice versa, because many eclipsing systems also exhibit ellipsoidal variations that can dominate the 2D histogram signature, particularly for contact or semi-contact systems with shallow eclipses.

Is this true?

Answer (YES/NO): NO